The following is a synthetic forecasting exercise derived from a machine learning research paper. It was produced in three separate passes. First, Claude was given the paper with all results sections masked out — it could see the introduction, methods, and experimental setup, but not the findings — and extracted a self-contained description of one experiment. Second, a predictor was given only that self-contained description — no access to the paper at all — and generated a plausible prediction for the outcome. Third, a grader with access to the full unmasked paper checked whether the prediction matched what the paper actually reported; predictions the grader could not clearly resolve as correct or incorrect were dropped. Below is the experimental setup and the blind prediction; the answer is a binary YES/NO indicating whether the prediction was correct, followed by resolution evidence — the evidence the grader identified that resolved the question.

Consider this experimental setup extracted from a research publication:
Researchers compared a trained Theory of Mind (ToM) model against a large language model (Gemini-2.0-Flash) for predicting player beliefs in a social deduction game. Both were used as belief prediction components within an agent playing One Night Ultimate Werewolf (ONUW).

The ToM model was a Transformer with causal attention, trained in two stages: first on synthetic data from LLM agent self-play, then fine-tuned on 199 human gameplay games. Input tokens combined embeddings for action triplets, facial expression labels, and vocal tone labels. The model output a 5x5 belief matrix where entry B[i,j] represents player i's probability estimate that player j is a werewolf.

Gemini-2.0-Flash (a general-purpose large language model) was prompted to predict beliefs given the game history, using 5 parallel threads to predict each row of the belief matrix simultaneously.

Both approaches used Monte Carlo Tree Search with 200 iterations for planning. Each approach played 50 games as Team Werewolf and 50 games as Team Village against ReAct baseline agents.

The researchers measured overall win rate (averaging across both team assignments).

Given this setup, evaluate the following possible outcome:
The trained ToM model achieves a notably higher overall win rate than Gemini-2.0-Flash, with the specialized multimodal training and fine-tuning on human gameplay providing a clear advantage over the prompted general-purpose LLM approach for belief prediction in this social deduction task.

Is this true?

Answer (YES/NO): NO